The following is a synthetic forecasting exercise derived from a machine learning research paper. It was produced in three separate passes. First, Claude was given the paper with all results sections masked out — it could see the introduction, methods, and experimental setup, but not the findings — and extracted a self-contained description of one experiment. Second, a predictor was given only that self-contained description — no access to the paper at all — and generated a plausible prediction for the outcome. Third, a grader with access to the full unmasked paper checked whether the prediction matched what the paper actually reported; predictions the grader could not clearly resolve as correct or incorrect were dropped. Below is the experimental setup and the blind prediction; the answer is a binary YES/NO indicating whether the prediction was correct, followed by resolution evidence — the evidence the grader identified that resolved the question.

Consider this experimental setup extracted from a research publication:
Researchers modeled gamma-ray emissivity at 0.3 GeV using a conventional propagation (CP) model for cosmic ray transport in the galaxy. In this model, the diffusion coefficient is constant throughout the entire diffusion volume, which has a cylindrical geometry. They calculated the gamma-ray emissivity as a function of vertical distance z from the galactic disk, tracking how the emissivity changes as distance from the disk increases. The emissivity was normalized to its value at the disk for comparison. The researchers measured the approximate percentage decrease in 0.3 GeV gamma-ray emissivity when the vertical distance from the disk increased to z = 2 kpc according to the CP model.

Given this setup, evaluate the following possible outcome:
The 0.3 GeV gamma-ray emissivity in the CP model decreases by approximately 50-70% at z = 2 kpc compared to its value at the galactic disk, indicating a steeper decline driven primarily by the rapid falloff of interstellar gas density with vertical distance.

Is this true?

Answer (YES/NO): NO